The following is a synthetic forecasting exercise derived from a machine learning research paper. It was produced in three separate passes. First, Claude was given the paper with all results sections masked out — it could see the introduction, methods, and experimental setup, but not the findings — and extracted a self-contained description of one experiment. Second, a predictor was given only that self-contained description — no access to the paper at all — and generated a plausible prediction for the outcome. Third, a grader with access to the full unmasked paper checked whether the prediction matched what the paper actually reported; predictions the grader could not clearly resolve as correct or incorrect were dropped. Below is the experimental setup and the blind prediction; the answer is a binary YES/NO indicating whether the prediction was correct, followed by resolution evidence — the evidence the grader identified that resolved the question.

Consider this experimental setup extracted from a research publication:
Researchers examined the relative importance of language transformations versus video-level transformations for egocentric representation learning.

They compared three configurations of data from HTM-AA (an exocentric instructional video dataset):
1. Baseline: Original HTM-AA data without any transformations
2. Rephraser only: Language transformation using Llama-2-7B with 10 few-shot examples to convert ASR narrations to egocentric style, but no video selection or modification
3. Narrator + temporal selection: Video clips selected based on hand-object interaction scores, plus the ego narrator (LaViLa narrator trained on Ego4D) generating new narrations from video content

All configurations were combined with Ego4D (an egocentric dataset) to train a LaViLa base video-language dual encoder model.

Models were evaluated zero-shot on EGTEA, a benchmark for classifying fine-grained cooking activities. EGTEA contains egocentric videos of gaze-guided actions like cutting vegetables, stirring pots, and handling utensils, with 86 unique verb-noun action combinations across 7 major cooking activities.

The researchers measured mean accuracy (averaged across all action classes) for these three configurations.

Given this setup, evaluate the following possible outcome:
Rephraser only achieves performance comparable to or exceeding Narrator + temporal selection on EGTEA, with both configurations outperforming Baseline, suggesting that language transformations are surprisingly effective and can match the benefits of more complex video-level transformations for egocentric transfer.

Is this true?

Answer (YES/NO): NO